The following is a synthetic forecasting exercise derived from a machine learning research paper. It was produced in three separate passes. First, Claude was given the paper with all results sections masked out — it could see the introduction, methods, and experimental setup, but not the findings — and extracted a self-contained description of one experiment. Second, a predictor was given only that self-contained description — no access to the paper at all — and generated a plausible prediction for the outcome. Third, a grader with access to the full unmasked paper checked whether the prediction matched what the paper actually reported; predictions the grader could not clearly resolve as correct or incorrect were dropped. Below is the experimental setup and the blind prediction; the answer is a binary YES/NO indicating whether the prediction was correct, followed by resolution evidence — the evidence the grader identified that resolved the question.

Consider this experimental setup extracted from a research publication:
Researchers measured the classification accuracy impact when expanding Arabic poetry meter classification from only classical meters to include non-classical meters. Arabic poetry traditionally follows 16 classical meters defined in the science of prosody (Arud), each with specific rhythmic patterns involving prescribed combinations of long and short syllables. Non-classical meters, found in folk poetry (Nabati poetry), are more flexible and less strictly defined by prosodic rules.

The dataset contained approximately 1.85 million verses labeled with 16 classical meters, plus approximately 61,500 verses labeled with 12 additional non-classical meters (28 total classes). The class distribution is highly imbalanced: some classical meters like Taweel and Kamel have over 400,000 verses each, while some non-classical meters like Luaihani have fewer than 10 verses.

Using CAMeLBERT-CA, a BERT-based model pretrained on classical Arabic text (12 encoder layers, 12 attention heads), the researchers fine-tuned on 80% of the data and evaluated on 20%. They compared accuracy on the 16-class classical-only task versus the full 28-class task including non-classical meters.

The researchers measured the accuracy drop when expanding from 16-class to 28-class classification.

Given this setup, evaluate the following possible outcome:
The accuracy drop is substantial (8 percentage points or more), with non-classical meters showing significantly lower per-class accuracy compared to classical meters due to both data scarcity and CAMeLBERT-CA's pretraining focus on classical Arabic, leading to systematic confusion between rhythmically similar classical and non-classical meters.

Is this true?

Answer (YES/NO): NO